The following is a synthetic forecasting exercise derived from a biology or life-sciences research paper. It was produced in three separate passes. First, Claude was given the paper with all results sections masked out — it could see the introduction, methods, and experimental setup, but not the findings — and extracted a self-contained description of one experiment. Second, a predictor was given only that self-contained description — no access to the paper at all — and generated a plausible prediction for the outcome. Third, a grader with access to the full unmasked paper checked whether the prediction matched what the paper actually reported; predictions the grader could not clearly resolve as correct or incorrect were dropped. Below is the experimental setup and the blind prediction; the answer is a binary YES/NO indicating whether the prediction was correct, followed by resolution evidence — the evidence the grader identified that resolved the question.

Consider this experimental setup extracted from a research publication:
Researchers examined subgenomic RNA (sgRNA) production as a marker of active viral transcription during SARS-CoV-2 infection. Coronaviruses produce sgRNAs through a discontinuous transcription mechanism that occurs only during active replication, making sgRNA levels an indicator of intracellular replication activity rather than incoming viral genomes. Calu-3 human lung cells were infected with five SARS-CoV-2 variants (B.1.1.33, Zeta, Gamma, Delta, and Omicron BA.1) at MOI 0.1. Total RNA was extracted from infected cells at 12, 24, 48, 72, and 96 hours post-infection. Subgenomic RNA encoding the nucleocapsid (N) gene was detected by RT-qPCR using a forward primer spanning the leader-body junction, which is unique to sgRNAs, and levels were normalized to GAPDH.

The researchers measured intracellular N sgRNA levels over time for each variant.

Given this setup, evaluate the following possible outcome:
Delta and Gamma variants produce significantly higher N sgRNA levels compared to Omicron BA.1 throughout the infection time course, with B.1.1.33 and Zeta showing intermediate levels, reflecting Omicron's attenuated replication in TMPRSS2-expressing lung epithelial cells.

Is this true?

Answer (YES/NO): NO